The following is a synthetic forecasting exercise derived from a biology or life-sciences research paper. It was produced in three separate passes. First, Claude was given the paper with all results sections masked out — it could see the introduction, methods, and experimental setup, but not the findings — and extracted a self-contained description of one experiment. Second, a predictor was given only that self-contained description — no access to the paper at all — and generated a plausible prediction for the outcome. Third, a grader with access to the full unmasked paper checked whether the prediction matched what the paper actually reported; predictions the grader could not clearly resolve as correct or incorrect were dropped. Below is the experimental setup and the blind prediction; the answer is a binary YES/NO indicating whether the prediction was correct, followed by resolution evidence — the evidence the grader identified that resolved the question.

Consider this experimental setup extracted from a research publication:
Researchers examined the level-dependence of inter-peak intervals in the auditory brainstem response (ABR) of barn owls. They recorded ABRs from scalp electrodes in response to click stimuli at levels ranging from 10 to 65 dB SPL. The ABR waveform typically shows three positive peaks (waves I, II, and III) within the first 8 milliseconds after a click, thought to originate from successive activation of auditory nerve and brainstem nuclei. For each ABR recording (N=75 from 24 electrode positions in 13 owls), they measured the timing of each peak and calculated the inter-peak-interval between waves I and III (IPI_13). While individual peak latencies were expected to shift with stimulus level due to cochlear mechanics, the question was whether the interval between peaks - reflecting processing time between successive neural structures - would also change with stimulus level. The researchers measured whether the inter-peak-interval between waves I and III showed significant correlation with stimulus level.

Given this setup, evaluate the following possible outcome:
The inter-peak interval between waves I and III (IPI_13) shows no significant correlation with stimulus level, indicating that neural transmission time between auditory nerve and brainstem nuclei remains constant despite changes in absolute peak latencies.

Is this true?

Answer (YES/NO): YES